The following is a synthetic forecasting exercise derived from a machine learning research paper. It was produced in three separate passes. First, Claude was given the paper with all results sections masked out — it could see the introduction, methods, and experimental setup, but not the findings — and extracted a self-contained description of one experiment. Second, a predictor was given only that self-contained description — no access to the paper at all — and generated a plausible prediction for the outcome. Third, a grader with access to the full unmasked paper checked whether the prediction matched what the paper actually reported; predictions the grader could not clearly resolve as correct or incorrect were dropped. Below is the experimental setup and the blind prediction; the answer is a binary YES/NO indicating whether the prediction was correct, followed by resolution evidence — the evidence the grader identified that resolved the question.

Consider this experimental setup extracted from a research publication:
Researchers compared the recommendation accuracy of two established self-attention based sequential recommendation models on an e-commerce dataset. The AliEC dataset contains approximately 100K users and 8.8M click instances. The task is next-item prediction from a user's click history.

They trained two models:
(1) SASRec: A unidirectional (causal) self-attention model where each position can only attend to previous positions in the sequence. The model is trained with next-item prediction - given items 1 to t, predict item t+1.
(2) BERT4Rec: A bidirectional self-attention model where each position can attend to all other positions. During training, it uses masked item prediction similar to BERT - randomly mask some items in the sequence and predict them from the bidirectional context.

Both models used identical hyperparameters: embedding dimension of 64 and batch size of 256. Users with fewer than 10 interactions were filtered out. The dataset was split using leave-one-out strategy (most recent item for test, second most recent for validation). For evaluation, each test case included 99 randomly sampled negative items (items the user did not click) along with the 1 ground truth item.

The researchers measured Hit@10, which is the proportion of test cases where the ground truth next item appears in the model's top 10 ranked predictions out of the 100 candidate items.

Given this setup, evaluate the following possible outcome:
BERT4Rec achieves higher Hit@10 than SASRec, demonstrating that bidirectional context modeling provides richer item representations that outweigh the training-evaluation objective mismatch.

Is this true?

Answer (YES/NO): NO